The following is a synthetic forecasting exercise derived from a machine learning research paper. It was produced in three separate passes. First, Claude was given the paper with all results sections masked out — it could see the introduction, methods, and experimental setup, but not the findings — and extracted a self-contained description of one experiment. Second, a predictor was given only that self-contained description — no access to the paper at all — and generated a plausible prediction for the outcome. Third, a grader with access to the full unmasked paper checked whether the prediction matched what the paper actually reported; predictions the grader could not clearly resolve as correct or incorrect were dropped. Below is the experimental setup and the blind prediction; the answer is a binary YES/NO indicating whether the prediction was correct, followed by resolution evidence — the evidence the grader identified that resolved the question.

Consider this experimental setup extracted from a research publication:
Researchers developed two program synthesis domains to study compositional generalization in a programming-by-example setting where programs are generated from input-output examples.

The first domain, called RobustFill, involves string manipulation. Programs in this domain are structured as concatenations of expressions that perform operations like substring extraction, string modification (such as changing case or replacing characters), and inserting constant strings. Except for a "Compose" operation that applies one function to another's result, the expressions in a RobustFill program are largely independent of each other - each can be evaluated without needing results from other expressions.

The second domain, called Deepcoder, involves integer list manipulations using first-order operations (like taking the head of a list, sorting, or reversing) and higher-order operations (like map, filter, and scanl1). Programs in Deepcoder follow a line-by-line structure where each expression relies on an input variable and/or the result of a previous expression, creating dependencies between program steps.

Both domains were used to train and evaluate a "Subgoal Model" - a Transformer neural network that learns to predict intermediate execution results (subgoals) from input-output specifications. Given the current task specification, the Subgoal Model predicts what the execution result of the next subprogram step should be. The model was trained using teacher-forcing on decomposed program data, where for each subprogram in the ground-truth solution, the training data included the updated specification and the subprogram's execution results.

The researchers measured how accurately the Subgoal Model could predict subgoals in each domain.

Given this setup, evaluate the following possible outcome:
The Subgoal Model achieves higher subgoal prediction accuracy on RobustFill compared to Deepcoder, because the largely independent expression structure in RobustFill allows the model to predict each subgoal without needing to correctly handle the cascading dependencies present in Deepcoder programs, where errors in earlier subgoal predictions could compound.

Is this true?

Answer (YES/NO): YES